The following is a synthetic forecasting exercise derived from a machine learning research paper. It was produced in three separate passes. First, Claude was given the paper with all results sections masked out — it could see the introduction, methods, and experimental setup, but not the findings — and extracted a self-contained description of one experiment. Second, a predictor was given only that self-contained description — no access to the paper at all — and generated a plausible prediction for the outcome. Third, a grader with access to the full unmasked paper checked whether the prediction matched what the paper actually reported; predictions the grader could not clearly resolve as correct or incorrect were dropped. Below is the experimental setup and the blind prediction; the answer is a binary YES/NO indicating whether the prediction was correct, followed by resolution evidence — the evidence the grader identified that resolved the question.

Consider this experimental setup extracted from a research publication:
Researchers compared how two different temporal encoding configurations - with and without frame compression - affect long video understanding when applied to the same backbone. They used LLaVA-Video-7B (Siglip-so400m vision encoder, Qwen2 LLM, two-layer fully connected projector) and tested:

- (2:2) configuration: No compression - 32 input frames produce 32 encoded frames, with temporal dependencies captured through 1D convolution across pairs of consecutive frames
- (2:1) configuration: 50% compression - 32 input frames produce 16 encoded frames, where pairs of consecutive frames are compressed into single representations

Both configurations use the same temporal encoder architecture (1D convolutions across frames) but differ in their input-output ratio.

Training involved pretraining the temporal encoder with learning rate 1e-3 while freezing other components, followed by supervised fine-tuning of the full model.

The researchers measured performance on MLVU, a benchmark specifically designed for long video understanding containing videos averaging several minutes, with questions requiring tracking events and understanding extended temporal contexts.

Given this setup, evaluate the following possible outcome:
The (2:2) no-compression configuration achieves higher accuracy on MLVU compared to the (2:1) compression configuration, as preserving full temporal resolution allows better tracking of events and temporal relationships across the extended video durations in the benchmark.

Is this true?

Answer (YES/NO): YES